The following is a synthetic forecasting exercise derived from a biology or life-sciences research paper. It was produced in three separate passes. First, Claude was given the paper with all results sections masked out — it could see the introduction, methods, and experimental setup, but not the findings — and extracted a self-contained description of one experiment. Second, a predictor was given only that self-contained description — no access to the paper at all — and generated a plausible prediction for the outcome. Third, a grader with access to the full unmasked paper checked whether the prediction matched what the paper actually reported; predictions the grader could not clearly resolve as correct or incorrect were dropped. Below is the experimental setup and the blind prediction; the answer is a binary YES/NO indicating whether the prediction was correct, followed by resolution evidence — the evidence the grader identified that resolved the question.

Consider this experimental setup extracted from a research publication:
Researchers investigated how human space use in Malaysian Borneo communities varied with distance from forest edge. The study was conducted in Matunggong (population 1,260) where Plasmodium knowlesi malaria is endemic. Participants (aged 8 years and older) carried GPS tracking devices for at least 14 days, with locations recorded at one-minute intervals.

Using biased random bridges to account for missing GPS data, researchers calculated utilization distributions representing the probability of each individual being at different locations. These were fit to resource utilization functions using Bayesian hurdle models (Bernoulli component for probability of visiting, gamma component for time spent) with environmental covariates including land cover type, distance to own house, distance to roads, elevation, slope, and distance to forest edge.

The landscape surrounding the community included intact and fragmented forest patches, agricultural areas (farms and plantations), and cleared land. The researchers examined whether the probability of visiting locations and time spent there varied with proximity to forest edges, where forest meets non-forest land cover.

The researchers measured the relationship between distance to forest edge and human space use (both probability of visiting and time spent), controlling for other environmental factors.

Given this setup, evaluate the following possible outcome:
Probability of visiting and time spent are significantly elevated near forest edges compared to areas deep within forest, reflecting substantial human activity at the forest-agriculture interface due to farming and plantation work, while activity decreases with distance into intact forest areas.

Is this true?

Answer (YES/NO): YES